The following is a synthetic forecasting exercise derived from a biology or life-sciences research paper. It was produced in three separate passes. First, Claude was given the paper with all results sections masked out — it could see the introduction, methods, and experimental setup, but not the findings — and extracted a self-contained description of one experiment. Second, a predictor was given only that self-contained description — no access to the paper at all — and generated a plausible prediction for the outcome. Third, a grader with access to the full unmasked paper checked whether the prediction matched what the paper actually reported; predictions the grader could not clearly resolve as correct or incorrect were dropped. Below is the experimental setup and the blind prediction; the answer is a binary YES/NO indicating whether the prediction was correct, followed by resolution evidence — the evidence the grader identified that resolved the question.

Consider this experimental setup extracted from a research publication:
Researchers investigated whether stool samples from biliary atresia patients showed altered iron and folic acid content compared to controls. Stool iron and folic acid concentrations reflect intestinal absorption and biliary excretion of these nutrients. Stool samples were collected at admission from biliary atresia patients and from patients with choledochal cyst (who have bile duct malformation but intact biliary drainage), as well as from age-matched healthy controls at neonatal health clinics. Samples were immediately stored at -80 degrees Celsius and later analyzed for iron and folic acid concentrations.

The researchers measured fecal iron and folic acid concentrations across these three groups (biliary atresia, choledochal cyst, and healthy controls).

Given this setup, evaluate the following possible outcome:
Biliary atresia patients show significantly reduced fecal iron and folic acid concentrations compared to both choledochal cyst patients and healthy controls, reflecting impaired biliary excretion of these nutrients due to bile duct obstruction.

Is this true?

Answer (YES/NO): NO